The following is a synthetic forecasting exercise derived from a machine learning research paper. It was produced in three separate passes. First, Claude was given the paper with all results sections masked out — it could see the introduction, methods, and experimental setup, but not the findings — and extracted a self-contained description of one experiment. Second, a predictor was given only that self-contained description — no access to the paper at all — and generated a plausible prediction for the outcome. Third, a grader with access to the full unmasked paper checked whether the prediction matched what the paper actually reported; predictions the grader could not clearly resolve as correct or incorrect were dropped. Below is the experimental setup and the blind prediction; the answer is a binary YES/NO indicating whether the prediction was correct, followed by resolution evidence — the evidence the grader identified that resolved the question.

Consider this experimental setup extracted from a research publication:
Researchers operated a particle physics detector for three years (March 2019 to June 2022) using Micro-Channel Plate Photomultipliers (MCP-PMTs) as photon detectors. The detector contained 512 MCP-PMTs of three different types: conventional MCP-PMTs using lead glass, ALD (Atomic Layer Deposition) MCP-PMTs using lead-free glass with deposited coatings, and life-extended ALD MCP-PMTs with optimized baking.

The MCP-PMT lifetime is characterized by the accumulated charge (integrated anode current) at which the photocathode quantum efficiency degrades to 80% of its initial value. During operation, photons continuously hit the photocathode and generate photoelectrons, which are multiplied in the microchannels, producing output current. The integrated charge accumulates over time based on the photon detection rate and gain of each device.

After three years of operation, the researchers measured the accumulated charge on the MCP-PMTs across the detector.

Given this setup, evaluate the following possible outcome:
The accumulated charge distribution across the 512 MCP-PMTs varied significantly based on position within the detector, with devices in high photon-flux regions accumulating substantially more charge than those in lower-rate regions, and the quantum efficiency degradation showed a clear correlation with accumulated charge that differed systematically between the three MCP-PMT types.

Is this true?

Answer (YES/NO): NO